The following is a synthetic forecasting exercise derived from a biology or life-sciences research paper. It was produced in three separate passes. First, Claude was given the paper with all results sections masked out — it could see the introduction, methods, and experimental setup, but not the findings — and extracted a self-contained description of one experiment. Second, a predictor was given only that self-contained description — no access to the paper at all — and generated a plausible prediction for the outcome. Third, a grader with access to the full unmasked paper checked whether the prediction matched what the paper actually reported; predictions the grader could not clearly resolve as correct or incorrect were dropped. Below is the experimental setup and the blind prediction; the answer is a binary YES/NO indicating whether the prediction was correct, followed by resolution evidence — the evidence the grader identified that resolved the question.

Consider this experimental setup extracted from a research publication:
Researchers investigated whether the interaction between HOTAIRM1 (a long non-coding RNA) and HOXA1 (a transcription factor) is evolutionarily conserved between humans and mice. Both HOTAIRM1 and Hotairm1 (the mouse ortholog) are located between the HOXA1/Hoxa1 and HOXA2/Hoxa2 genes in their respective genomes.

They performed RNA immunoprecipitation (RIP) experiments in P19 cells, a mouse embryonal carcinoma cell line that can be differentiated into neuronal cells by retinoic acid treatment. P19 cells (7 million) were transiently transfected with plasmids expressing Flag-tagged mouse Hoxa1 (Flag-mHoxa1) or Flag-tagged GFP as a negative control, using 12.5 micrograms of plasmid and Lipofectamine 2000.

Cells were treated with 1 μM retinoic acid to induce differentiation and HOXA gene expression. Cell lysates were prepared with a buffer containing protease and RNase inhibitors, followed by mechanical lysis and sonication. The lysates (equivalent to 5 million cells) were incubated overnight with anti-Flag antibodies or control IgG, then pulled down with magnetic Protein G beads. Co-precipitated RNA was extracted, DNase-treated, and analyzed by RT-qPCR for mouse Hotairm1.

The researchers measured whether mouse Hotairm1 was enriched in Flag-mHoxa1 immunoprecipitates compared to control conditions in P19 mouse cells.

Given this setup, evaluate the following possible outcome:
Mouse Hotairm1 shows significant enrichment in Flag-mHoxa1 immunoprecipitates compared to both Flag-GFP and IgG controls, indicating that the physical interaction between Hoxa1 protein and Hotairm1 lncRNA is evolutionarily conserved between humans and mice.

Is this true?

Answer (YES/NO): YES